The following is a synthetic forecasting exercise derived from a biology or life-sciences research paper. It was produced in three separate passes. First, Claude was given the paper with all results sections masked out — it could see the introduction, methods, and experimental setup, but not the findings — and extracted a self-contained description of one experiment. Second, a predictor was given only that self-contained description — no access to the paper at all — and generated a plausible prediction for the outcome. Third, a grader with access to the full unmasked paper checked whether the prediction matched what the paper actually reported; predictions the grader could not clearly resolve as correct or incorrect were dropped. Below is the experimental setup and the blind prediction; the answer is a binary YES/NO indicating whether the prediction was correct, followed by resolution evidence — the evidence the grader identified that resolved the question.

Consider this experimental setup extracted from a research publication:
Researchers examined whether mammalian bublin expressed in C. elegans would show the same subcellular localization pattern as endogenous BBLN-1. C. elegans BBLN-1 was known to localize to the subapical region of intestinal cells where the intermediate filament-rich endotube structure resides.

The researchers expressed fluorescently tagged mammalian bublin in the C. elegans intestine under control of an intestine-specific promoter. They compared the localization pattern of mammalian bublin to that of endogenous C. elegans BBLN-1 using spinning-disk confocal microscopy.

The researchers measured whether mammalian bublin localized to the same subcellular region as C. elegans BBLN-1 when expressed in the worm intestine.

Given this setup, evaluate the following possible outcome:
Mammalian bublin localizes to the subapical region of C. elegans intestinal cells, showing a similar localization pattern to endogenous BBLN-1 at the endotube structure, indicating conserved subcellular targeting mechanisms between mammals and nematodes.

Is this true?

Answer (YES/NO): YES